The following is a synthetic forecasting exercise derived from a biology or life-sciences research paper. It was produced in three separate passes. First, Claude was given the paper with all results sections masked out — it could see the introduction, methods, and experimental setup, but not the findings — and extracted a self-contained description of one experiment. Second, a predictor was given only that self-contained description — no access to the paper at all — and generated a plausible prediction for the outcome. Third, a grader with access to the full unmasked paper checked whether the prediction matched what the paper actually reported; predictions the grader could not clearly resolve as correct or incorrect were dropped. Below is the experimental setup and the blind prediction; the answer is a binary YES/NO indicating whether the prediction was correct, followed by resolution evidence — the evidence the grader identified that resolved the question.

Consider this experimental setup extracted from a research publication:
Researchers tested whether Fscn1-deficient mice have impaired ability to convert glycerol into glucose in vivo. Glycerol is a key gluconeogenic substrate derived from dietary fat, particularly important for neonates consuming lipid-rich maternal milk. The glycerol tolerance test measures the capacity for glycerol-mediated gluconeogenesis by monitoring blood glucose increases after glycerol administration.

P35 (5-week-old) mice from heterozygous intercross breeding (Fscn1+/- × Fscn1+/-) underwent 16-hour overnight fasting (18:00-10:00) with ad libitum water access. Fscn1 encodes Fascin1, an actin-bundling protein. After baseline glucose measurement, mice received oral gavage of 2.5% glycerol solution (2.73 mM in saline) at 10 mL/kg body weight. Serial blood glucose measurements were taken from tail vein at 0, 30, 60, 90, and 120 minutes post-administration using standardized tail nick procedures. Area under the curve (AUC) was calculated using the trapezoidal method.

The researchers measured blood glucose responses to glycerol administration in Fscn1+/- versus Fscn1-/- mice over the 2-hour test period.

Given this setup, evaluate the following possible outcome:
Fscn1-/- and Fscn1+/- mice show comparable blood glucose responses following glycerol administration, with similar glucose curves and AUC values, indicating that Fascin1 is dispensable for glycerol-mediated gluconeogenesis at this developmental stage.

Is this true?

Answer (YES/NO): NO